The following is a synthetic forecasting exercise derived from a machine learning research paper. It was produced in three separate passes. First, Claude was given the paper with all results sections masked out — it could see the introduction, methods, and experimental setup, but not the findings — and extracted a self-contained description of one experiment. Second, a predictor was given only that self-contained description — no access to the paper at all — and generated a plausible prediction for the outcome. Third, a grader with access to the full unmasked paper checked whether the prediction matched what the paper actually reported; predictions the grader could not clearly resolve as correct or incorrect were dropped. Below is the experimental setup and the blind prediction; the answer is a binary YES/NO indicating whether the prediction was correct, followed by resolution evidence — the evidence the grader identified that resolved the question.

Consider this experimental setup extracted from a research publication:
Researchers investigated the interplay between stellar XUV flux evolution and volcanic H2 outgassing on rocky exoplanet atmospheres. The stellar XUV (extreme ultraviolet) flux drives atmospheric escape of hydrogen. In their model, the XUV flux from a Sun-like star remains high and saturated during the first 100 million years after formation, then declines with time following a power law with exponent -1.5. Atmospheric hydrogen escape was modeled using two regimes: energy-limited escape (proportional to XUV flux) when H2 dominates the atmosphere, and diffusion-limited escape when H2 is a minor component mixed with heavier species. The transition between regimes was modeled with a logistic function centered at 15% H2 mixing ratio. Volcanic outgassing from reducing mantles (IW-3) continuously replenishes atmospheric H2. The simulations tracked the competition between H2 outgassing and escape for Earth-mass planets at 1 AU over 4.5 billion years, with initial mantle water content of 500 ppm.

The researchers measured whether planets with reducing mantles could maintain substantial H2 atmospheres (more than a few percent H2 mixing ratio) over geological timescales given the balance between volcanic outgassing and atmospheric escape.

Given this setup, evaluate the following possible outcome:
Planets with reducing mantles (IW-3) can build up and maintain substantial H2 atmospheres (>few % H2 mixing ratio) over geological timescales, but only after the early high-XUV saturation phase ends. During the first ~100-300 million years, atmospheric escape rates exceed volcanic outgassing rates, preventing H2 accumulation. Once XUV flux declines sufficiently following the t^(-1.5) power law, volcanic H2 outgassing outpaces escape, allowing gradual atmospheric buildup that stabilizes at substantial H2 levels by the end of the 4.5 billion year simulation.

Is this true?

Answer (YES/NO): NO